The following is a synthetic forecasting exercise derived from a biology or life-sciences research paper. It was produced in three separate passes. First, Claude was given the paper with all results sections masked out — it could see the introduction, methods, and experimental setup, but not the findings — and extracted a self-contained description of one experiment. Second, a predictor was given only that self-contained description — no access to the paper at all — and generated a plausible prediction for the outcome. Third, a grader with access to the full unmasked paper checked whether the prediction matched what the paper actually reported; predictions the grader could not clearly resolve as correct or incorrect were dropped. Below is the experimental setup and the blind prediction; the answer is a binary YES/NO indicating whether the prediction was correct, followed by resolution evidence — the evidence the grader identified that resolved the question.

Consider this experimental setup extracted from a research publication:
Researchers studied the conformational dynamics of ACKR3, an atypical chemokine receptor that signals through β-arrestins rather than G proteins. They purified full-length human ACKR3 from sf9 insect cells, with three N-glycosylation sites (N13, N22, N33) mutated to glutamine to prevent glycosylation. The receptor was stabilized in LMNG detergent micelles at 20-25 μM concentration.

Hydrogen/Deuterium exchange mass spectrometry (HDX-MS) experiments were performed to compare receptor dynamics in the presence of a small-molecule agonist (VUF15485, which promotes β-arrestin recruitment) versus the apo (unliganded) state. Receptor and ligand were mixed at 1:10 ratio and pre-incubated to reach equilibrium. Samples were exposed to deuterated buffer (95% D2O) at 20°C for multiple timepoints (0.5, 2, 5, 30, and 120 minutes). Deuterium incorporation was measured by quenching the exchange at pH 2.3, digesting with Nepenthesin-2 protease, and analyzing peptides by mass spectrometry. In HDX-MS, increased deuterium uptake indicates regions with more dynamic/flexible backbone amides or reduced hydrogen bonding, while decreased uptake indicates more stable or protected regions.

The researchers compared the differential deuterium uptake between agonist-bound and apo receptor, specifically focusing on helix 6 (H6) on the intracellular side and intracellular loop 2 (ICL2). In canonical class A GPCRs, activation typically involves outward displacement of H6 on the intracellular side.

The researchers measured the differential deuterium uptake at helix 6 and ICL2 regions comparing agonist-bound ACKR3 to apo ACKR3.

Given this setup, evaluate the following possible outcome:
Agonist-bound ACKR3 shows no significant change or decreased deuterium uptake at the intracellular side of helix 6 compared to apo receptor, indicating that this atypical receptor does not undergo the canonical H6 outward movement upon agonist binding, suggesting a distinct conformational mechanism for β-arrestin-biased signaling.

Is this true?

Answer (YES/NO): NO